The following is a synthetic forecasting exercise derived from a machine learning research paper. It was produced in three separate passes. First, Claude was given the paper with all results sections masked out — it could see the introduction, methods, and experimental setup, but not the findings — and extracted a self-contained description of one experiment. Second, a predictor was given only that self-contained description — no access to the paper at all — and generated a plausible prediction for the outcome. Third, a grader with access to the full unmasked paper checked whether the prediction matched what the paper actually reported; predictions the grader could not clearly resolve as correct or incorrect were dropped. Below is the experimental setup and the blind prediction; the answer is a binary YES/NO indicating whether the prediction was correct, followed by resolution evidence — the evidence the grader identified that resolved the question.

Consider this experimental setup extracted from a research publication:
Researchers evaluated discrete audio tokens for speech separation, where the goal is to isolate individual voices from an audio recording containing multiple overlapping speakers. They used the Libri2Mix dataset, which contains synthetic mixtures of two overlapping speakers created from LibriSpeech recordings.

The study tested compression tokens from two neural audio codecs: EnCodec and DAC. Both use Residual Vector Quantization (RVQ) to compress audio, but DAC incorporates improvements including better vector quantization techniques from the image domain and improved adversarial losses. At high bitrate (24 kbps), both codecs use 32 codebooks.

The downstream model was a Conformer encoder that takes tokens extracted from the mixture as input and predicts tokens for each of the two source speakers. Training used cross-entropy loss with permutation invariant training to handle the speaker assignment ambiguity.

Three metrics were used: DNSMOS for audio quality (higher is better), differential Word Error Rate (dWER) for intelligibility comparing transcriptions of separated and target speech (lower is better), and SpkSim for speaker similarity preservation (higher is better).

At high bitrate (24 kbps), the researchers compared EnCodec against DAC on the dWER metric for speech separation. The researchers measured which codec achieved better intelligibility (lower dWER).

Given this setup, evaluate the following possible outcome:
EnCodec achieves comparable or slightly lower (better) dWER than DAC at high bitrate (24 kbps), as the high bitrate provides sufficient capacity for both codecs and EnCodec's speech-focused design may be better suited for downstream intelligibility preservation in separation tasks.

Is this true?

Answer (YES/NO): NO